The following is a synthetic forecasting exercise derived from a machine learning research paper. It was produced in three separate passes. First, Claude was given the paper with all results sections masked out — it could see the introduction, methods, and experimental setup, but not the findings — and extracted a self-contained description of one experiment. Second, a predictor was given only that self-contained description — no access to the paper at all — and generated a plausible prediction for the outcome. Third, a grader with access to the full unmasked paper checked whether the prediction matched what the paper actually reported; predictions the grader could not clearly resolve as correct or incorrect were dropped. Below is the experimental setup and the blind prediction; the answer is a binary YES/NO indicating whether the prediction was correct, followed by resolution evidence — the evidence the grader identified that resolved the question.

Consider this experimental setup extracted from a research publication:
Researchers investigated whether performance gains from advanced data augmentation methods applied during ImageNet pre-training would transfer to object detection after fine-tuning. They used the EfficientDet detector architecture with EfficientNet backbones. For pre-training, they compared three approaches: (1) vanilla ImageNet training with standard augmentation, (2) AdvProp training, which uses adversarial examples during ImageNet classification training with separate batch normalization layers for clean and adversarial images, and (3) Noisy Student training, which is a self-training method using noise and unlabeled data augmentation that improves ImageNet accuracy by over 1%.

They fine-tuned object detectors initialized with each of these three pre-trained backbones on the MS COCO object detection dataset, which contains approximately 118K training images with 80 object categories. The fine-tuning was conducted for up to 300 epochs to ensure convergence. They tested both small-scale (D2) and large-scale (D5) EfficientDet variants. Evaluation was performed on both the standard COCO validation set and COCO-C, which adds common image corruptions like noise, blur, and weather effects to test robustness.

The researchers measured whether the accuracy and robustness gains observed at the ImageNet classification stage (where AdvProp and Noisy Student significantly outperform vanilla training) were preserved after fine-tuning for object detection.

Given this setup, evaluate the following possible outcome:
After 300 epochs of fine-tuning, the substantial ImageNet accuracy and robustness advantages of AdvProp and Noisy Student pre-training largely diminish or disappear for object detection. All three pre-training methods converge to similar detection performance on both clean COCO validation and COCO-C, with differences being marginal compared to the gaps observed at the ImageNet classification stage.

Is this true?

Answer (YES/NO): YES